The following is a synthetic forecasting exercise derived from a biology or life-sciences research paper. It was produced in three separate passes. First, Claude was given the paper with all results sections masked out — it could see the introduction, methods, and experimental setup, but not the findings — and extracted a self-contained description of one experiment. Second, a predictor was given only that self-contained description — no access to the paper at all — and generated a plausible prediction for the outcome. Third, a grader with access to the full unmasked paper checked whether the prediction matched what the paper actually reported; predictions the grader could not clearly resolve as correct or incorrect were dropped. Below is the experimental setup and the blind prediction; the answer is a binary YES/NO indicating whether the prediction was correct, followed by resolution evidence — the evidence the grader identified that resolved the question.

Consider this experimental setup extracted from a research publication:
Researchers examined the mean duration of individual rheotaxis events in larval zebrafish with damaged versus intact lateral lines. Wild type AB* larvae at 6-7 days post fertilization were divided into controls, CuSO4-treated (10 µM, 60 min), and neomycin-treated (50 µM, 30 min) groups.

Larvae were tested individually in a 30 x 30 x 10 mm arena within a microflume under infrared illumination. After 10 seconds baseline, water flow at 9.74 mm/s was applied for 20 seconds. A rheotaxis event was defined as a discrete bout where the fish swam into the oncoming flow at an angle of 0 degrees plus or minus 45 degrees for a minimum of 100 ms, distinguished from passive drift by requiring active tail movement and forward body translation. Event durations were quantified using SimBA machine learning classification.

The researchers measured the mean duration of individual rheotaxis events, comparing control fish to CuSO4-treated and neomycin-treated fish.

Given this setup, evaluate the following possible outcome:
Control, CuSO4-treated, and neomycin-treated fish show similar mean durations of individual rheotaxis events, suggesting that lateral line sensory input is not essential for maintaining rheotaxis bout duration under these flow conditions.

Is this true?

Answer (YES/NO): NO